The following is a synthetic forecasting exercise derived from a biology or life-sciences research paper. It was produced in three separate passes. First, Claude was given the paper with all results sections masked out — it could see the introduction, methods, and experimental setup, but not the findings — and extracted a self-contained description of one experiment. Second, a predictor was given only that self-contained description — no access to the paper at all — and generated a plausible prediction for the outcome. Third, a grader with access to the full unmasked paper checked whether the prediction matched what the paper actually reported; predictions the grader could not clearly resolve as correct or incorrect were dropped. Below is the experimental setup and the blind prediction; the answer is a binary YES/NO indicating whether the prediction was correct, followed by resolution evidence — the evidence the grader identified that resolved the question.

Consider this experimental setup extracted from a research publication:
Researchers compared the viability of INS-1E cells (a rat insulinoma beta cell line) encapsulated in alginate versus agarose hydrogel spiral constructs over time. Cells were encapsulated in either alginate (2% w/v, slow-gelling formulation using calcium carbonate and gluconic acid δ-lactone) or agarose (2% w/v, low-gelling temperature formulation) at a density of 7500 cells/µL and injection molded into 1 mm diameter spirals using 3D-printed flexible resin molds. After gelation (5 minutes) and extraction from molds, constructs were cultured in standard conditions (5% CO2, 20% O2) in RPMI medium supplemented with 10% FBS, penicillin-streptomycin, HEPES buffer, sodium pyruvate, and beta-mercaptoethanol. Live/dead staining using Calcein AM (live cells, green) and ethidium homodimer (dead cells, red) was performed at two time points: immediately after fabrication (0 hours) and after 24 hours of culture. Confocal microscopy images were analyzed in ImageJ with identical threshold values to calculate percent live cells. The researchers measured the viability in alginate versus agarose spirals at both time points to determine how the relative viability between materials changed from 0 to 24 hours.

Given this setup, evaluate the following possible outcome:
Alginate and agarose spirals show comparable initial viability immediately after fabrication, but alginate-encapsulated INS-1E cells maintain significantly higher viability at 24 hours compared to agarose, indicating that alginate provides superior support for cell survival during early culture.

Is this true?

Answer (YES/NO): NO